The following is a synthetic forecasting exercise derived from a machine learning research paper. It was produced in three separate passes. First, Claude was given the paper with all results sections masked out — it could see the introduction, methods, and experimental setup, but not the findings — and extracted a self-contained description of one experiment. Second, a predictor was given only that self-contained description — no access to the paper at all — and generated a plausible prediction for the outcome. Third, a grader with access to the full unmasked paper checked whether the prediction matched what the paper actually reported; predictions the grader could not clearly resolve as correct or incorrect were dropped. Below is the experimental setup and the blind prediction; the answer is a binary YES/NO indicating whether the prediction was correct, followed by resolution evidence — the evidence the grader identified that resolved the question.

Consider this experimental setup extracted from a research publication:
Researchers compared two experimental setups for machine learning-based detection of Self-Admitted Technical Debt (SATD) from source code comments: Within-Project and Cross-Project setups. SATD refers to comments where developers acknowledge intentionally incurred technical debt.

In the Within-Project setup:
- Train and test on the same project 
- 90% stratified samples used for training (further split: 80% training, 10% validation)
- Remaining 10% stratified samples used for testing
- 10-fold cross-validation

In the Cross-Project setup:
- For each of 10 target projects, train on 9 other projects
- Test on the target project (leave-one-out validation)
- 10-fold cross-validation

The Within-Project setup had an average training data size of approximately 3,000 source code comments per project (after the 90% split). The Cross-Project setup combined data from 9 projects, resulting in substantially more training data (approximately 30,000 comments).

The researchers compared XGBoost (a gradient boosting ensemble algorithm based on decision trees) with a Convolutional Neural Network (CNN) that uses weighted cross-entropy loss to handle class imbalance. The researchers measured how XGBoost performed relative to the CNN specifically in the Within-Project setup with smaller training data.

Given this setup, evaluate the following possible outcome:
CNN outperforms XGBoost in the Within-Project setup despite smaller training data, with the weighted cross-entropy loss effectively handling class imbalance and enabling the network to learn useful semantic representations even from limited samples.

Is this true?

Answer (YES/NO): NO